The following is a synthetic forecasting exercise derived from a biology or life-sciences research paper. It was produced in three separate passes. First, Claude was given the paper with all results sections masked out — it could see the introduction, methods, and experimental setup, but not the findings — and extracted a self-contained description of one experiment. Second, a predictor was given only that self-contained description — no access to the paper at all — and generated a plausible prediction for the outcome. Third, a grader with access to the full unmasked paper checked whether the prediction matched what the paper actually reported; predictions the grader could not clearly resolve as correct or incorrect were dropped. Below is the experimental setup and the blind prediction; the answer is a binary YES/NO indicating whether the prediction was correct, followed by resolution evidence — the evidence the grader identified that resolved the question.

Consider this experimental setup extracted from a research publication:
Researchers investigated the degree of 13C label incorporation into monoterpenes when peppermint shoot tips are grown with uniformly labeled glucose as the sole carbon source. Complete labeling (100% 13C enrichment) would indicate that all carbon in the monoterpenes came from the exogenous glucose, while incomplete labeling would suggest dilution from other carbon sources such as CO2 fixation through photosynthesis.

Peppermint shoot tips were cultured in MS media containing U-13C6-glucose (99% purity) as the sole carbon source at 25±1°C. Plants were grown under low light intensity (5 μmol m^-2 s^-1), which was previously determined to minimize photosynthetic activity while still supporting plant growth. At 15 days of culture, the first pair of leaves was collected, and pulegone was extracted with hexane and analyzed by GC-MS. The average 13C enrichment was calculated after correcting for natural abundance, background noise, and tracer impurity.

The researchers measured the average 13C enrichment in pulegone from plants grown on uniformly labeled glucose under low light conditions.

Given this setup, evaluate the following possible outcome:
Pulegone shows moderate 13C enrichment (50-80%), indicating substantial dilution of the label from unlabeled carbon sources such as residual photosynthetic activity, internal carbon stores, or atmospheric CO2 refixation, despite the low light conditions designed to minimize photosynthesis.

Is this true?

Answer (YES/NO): NO